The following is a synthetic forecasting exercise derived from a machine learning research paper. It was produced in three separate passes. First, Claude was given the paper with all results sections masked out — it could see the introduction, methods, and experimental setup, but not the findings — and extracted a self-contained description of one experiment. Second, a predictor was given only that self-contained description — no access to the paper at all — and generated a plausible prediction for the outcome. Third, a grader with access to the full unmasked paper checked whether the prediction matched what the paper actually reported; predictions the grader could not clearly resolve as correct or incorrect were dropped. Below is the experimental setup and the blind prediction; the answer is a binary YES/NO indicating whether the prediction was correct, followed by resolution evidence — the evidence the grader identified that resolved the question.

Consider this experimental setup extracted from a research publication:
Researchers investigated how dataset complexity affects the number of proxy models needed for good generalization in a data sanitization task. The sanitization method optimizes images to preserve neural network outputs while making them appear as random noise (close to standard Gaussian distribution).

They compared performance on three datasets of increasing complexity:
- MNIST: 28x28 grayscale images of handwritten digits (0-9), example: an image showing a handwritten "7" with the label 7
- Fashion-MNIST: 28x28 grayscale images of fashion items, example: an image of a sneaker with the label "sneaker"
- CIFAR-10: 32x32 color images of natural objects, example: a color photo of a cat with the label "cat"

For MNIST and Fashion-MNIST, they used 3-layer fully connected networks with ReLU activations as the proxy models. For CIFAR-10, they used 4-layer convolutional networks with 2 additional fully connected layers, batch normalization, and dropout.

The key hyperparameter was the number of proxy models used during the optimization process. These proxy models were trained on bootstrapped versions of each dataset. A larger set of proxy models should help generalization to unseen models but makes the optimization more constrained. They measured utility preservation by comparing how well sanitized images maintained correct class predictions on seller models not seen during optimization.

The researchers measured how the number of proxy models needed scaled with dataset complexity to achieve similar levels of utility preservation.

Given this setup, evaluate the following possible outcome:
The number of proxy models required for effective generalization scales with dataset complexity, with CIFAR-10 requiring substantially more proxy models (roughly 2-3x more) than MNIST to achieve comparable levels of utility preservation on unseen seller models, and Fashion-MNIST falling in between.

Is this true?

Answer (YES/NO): NO